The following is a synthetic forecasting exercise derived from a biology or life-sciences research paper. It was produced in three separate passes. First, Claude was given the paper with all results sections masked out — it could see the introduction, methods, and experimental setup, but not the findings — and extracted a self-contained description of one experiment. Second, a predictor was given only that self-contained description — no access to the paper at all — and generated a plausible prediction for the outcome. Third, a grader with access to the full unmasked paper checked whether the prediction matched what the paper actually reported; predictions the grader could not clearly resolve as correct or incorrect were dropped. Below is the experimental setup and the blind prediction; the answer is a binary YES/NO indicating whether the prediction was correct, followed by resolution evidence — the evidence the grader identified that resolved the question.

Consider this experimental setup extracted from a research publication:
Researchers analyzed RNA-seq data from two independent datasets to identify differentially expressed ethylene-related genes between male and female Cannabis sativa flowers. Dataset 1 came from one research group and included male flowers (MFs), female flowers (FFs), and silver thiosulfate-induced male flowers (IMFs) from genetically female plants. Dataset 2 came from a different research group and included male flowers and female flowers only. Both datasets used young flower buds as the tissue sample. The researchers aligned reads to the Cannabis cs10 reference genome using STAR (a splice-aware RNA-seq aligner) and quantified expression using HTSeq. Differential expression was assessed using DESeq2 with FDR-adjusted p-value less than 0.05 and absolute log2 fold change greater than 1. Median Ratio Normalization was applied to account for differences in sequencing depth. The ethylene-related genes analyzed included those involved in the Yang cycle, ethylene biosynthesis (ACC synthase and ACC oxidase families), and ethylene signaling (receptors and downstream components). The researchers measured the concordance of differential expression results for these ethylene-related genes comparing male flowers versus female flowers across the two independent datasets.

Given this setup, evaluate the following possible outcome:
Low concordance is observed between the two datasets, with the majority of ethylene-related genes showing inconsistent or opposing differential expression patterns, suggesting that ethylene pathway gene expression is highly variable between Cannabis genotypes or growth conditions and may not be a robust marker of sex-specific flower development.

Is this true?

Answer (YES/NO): NO